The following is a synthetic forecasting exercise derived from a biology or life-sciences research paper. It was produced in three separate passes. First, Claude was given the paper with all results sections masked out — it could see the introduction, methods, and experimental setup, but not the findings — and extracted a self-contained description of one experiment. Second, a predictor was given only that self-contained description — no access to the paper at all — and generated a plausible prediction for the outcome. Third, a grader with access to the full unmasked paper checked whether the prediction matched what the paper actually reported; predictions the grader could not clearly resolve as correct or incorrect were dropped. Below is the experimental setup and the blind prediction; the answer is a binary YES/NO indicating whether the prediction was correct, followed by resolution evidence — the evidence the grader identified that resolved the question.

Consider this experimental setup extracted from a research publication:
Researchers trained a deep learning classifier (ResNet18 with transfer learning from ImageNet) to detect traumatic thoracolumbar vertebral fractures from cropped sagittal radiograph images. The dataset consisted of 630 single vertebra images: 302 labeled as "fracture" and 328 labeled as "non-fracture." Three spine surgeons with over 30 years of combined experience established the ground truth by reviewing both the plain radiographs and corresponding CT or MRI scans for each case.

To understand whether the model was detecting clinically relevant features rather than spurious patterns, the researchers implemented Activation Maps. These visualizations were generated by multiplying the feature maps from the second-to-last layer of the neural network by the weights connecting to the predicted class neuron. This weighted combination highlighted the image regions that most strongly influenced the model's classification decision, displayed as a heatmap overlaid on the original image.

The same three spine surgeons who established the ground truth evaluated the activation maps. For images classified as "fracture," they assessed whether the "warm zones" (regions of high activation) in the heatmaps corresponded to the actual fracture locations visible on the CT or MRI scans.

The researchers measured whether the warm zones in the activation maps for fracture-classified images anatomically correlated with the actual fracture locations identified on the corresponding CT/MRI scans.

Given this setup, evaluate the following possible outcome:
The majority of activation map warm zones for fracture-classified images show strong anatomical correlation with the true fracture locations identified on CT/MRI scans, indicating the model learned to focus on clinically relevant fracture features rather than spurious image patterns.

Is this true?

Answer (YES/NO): YES